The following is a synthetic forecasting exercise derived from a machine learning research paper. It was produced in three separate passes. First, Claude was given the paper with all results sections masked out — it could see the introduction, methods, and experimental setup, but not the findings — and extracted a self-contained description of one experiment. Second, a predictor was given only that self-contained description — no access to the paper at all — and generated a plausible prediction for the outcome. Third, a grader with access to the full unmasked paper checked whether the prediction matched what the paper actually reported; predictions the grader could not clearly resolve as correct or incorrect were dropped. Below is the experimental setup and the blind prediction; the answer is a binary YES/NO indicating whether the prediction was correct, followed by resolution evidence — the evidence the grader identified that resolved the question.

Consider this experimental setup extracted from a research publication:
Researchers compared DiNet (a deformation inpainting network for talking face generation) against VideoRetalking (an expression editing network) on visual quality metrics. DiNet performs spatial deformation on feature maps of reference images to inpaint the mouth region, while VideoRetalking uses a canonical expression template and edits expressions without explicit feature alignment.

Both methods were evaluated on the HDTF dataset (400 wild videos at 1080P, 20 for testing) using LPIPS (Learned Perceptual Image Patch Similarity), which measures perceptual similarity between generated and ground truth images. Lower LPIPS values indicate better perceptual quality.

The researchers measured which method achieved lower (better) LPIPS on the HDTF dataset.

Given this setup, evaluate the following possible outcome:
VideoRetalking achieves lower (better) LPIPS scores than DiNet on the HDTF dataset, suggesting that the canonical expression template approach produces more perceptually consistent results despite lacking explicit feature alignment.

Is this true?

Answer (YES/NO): NO